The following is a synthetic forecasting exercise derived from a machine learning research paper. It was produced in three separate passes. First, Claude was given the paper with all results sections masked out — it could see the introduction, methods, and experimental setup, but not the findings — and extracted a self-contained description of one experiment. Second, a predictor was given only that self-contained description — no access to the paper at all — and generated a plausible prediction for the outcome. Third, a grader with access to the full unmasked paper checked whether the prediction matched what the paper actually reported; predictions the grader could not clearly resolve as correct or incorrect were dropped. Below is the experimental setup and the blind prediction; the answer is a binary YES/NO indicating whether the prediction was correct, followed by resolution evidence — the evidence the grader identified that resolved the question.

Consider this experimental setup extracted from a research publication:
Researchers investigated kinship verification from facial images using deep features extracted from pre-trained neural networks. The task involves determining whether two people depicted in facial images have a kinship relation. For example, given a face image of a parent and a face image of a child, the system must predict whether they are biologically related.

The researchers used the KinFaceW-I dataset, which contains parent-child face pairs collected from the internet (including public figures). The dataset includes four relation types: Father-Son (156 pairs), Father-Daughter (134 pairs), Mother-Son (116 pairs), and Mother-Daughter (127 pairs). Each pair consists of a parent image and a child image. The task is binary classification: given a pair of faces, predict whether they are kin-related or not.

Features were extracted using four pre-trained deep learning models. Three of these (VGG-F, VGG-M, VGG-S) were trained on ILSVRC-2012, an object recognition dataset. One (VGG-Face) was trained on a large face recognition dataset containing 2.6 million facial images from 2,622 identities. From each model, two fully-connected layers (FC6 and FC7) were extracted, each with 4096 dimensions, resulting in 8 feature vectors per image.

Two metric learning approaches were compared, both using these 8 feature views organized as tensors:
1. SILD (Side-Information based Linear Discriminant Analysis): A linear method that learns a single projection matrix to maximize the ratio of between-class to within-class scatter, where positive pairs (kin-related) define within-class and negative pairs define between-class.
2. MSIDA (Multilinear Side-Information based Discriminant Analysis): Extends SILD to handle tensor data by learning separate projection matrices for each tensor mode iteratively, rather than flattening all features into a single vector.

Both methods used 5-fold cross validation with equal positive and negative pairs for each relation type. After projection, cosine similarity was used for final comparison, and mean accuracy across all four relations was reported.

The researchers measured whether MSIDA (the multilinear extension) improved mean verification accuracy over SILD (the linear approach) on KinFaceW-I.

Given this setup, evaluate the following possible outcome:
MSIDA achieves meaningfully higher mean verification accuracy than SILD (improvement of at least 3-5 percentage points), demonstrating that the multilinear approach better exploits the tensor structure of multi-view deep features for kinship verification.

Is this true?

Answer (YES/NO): NO